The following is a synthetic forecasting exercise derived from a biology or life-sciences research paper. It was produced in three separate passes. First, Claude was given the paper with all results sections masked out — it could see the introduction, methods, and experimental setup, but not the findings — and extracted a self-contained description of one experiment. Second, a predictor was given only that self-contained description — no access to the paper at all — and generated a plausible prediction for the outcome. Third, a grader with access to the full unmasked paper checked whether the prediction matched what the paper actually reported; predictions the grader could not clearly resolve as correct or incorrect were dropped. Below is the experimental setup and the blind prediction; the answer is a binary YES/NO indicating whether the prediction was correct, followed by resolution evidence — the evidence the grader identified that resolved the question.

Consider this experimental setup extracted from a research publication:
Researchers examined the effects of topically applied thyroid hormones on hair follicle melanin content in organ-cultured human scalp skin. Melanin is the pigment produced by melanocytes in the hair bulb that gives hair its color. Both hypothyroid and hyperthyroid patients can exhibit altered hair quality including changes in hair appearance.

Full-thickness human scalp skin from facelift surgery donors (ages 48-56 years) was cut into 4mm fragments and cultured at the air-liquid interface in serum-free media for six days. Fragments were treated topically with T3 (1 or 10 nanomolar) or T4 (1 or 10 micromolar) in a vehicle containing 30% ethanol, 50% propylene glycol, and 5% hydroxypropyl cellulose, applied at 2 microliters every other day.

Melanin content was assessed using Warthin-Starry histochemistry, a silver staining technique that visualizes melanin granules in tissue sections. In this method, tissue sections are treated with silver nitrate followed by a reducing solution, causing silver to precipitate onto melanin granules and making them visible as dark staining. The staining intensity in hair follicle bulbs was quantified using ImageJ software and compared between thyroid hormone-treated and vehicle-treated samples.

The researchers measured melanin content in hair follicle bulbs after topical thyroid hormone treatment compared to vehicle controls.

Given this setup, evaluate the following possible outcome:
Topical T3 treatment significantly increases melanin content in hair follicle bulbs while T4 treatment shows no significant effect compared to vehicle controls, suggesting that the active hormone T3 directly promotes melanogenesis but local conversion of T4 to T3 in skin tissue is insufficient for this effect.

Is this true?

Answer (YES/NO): NO